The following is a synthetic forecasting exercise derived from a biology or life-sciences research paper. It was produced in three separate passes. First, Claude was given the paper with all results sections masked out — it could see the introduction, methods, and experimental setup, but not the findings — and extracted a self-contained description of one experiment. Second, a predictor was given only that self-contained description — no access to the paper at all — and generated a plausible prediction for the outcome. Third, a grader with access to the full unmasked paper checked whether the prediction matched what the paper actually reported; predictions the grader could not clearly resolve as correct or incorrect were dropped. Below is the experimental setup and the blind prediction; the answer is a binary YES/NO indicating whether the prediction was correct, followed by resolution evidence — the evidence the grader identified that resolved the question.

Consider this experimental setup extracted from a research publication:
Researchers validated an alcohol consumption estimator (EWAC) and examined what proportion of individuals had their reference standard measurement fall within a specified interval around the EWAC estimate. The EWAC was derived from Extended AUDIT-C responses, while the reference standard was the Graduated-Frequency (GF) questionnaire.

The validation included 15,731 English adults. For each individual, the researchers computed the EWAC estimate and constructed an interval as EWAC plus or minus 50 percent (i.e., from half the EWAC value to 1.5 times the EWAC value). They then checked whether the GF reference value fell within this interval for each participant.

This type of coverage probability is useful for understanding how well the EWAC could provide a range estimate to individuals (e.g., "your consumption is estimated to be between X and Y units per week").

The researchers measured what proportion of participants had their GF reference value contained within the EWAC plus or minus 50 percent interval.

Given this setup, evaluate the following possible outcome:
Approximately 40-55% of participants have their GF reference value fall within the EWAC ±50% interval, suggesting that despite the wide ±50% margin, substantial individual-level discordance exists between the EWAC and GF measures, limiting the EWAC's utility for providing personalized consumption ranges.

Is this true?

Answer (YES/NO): NO